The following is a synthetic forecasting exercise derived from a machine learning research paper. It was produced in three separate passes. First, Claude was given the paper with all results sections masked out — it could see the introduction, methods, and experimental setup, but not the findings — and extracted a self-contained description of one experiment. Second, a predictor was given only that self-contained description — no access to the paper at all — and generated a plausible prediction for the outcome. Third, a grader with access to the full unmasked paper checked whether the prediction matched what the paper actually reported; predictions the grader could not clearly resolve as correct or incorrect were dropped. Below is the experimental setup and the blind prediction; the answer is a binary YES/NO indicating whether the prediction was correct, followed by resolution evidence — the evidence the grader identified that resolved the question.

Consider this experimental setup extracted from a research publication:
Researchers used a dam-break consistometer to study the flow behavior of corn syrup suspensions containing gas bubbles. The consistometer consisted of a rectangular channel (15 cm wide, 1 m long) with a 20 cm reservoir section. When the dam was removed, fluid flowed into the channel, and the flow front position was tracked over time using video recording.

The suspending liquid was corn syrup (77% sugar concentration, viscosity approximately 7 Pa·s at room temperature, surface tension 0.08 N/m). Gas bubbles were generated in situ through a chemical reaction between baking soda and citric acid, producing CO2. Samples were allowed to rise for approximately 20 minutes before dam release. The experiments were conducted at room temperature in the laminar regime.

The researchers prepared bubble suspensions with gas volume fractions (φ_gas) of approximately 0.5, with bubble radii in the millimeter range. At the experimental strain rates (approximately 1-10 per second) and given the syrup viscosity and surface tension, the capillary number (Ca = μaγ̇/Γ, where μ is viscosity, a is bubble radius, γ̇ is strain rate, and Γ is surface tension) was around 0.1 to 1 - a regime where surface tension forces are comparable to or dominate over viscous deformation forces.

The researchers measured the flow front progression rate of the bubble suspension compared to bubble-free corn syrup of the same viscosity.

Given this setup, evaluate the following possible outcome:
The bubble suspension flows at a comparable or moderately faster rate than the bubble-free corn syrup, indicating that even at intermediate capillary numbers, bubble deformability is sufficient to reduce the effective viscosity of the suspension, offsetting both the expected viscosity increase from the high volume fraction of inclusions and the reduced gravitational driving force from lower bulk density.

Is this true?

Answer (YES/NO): NO